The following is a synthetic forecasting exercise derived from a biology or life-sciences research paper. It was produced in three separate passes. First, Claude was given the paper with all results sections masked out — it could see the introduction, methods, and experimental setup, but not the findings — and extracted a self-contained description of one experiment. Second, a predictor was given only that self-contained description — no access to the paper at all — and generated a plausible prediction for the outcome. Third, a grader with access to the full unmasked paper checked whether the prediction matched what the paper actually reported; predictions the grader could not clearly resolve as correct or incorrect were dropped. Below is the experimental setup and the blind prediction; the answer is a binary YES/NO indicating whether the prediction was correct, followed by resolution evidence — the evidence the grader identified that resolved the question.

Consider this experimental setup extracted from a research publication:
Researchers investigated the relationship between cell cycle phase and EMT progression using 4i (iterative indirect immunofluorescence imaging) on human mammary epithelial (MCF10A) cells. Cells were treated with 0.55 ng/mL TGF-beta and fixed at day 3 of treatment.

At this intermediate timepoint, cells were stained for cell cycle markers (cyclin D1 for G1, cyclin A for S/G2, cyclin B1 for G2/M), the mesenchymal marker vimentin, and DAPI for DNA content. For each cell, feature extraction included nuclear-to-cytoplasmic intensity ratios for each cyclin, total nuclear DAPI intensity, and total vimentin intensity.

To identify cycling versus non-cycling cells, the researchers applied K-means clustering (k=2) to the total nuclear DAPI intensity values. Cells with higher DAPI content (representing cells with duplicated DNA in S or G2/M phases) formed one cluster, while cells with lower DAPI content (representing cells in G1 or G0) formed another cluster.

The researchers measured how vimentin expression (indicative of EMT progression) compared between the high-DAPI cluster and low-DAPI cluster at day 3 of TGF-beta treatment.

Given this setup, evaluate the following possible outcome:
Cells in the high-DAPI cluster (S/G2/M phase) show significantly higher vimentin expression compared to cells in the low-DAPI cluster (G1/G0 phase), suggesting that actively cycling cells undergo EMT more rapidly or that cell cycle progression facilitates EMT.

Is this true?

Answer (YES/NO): NO